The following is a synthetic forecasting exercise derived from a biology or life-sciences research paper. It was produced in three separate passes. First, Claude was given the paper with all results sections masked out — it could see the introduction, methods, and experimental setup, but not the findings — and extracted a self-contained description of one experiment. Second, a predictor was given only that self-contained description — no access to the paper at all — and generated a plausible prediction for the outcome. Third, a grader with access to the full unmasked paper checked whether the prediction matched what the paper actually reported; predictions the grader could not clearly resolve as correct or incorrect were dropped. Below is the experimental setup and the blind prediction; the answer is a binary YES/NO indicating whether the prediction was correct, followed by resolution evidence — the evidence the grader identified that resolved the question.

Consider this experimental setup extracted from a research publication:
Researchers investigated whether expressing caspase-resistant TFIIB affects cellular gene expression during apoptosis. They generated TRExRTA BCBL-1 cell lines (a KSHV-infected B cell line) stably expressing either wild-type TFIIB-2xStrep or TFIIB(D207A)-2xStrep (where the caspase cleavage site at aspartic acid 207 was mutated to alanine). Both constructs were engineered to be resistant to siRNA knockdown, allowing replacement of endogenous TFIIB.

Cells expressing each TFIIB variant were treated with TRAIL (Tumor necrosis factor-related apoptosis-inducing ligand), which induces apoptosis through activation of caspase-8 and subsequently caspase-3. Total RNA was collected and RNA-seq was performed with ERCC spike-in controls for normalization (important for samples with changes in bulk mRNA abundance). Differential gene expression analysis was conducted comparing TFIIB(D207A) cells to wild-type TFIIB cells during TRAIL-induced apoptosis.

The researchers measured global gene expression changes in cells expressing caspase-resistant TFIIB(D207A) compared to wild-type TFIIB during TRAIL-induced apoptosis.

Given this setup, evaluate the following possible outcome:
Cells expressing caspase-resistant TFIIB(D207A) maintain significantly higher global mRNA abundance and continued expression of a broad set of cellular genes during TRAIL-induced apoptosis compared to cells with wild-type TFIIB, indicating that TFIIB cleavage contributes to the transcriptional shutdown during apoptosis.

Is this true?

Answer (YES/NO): NO